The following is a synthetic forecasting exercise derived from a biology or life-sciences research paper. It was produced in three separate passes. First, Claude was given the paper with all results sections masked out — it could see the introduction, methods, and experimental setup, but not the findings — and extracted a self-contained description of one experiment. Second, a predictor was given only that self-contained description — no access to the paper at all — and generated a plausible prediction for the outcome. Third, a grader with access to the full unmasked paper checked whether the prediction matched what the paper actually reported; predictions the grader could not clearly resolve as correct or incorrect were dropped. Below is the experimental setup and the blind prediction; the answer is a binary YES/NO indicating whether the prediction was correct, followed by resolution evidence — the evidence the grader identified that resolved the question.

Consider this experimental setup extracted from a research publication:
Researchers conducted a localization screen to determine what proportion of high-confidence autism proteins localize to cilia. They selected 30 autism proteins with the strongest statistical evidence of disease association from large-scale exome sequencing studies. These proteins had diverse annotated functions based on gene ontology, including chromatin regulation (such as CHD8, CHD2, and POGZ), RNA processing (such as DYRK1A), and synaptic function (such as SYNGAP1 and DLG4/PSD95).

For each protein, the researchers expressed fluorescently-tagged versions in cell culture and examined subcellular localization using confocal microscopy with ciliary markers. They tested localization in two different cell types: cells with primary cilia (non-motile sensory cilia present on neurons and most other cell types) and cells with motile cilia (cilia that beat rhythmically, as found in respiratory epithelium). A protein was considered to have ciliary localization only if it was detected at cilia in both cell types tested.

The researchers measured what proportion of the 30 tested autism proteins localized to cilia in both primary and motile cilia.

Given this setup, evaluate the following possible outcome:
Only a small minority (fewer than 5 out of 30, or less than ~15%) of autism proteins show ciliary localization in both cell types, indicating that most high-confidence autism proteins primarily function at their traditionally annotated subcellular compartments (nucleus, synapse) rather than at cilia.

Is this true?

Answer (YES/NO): NO